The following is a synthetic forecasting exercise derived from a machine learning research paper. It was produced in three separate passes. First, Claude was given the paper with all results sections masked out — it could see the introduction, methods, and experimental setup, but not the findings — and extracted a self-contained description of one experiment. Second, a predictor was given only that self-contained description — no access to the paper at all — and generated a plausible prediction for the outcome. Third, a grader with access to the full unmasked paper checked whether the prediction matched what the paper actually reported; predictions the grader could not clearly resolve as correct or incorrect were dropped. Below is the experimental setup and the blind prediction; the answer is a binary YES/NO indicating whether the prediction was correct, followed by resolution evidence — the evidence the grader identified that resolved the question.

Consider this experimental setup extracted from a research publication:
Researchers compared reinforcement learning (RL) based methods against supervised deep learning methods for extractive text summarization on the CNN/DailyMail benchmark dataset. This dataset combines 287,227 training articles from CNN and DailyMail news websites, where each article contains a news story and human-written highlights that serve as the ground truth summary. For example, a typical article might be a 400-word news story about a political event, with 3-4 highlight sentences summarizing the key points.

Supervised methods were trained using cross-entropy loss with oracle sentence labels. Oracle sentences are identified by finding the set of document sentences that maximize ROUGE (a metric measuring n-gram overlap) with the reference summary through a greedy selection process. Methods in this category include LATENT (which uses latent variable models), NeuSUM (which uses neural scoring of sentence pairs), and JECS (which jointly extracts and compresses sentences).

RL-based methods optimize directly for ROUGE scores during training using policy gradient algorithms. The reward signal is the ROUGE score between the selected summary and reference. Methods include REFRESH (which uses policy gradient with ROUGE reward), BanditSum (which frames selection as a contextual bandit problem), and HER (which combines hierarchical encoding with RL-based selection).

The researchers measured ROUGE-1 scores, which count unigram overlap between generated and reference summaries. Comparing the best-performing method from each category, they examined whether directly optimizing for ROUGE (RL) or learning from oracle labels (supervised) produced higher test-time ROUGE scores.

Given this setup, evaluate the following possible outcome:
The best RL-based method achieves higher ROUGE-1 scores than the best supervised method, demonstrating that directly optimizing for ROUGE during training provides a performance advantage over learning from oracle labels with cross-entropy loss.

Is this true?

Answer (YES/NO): YES